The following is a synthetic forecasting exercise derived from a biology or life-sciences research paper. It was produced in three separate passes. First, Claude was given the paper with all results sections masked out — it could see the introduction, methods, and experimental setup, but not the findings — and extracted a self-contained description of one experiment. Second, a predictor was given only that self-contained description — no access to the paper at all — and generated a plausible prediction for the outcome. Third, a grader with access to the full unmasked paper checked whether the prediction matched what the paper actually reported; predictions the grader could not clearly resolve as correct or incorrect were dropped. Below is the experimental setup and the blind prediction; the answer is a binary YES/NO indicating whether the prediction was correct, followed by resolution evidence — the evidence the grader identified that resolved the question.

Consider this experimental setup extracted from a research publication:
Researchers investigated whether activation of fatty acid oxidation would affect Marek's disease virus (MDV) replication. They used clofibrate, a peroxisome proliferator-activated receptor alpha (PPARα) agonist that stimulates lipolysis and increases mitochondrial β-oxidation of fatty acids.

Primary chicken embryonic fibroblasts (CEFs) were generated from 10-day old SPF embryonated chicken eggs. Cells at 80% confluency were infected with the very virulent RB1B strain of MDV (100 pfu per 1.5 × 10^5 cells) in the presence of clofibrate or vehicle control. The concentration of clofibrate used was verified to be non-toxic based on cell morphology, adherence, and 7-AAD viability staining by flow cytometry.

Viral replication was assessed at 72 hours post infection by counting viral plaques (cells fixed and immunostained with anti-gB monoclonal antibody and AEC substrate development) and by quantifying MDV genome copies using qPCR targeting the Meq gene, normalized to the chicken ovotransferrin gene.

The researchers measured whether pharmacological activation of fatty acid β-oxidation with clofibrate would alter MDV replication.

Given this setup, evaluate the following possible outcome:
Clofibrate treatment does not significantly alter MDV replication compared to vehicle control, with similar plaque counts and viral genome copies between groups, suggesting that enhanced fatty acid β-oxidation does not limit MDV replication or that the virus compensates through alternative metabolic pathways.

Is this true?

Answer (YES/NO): NO